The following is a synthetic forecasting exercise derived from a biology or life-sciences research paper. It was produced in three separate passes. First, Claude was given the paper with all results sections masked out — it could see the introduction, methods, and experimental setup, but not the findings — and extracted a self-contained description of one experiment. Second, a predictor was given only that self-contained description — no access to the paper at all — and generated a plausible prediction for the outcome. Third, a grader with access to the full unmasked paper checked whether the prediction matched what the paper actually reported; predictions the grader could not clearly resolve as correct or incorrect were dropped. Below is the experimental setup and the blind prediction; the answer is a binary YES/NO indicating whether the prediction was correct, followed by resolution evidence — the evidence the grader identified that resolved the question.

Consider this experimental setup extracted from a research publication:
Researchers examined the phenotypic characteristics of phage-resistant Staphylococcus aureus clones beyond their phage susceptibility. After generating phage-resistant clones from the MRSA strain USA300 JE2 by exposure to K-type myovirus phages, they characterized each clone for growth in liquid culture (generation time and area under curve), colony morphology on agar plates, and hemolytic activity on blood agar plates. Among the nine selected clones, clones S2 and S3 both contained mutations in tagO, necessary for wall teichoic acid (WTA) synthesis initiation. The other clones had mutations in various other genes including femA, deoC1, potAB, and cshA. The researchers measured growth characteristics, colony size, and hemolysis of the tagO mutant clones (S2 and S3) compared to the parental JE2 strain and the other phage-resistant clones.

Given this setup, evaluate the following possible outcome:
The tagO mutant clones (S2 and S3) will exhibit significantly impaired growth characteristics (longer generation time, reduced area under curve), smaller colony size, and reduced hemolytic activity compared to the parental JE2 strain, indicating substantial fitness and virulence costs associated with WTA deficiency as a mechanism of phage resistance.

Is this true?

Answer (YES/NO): YES